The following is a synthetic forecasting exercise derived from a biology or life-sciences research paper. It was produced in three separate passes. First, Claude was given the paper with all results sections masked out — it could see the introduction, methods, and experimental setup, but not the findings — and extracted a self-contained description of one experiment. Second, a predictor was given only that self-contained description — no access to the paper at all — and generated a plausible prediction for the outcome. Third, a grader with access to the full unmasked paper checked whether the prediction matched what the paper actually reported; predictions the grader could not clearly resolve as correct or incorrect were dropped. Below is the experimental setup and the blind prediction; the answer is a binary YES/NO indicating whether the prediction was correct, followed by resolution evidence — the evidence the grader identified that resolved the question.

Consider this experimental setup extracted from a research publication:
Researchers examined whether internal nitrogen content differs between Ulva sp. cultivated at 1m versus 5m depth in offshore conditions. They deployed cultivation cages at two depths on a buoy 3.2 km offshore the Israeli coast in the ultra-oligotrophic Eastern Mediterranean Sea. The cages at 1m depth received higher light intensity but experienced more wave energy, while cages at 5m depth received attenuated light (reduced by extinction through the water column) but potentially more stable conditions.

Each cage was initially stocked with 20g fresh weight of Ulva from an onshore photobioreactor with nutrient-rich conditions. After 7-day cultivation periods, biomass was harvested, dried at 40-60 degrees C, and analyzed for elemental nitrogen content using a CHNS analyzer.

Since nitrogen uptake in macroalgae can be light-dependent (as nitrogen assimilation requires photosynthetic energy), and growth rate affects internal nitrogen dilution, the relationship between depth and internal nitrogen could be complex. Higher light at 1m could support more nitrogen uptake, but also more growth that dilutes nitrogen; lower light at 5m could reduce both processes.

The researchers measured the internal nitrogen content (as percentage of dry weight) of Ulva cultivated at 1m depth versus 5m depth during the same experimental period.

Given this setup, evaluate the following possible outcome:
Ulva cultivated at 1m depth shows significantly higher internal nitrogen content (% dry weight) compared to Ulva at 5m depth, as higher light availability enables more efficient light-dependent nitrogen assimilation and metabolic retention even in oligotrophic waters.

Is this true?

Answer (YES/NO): NO